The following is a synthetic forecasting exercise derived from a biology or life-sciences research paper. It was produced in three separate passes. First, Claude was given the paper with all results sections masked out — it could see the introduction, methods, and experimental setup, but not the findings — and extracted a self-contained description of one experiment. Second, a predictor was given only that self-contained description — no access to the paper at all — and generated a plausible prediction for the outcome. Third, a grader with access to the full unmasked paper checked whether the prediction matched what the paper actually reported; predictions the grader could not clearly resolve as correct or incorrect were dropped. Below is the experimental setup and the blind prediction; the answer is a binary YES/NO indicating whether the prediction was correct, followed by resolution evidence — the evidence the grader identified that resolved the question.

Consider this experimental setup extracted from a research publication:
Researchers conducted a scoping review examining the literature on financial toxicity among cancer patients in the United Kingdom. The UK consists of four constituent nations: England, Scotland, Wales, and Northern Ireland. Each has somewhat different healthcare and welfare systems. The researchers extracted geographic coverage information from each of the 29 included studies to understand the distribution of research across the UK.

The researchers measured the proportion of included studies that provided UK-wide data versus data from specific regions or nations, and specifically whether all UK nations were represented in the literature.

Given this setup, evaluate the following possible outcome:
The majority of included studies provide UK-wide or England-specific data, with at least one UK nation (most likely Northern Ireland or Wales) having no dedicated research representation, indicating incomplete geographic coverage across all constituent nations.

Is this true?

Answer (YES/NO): NO